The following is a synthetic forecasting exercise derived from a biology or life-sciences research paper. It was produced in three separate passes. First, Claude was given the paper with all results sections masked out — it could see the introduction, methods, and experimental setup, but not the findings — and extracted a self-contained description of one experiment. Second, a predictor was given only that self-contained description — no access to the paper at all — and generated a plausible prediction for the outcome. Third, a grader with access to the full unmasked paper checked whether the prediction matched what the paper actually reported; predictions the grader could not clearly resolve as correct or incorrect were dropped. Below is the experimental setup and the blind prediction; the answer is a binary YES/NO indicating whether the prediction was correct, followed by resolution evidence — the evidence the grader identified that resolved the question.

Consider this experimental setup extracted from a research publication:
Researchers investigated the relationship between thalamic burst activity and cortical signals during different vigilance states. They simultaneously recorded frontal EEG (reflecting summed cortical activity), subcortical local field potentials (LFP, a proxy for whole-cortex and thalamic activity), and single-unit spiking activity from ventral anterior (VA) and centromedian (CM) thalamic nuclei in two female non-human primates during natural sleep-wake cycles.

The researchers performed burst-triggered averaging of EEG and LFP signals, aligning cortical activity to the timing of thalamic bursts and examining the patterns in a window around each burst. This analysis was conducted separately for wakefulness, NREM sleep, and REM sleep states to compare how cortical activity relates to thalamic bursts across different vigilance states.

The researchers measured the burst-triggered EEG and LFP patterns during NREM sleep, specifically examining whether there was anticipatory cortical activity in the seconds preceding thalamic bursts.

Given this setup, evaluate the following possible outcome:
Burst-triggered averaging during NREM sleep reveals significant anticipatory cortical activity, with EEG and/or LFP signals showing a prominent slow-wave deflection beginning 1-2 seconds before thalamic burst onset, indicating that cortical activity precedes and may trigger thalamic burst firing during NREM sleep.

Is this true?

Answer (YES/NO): YES